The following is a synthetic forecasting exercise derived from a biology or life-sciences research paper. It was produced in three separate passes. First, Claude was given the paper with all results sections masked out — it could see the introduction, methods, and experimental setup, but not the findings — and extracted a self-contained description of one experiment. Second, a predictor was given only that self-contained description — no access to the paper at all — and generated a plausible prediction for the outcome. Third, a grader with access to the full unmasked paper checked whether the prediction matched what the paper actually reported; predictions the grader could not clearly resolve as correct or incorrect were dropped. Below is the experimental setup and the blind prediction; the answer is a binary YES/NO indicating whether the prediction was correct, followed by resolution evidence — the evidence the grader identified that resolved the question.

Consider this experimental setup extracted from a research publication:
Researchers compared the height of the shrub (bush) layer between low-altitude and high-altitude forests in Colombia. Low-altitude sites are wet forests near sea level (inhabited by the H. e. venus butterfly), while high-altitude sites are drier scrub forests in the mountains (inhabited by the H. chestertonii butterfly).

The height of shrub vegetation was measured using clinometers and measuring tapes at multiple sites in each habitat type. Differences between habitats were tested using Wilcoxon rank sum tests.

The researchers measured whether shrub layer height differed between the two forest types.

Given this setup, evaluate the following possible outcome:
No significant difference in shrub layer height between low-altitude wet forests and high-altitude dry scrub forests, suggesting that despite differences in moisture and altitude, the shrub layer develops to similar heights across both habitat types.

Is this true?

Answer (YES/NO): YES